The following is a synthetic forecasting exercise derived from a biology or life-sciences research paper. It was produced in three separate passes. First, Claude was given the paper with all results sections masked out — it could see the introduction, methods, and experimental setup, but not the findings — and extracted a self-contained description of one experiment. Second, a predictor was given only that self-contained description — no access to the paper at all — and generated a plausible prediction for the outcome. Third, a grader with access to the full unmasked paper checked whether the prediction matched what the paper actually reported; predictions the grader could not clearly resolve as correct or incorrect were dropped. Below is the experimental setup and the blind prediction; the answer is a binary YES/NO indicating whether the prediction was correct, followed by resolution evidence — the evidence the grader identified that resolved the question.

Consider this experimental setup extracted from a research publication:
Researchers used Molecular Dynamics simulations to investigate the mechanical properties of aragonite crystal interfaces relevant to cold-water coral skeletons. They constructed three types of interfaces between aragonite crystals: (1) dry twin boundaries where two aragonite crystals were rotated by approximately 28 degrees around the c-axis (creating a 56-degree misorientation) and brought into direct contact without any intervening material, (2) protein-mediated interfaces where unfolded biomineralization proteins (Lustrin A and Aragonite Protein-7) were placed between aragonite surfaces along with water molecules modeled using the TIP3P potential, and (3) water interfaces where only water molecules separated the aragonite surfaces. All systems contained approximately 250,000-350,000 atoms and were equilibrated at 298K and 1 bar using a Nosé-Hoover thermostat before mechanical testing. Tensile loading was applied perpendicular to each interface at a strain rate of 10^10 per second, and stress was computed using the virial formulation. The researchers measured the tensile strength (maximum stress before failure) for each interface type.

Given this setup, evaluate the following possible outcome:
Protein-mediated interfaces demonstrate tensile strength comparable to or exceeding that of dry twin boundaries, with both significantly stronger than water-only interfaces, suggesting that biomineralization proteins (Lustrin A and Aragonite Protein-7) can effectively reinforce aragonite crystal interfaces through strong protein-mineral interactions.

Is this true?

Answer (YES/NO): NO